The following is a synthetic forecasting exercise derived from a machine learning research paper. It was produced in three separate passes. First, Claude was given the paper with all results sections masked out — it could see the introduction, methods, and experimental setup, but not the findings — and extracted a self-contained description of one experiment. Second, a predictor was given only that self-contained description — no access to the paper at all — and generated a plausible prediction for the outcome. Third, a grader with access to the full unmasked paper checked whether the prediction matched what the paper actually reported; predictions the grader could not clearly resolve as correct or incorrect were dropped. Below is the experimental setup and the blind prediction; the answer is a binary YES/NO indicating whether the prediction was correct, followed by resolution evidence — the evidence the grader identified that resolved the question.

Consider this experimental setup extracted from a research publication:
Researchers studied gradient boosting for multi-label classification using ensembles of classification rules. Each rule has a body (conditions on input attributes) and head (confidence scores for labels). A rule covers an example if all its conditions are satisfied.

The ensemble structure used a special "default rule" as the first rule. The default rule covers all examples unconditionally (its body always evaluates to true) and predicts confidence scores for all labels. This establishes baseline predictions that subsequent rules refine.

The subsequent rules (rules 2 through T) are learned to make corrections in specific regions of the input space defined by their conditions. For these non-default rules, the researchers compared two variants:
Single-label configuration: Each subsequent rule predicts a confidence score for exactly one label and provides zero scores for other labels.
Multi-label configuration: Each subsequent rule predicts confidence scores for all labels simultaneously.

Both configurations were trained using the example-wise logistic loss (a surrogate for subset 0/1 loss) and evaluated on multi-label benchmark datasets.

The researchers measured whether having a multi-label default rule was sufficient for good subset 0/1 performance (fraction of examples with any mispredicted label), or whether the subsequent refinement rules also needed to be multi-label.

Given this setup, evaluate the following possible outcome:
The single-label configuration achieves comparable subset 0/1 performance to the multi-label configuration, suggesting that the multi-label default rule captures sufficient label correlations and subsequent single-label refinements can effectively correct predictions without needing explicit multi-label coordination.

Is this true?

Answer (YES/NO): NO